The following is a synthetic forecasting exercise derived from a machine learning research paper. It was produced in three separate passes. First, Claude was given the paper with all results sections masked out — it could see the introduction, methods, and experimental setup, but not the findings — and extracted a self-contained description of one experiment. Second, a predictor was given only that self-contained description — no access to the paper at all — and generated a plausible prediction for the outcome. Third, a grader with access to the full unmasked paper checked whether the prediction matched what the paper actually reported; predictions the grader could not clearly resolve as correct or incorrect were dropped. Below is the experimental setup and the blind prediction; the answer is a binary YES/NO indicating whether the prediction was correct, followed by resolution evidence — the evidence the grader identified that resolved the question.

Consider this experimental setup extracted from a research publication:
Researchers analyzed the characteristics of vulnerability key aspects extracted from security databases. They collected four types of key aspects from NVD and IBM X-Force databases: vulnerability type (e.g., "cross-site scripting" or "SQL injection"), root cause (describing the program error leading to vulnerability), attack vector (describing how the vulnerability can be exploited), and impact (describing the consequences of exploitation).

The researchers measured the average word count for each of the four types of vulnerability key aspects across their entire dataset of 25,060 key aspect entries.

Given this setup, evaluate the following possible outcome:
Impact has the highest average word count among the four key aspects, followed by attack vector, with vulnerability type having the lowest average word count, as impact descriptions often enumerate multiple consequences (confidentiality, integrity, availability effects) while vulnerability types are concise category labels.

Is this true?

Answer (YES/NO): YES